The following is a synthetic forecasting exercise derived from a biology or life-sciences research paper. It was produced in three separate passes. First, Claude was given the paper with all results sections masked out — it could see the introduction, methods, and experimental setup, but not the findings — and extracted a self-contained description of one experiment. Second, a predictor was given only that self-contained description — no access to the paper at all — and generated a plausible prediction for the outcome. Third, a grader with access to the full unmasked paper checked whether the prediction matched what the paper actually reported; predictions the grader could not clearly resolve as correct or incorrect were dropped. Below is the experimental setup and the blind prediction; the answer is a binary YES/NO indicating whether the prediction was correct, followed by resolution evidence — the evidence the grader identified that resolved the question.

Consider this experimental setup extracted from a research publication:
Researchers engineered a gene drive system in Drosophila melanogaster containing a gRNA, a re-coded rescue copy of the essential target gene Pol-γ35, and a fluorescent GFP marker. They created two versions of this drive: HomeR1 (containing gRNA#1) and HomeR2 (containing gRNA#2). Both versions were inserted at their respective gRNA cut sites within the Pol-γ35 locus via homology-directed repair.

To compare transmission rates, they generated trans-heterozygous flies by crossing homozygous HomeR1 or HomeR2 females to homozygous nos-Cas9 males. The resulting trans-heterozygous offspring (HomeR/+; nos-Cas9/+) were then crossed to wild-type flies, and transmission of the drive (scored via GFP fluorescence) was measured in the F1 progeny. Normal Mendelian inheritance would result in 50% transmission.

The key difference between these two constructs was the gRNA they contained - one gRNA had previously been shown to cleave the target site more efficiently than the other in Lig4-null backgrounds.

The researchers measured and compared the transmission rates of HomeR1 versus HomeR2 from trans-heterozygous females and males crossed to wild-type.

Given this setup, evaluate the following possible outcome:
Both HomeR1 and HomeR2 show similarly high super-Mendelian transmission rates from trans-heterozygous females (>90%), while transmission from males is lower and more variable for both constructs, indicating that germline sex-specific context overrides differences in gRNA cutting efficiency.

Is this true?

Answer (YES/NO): NO